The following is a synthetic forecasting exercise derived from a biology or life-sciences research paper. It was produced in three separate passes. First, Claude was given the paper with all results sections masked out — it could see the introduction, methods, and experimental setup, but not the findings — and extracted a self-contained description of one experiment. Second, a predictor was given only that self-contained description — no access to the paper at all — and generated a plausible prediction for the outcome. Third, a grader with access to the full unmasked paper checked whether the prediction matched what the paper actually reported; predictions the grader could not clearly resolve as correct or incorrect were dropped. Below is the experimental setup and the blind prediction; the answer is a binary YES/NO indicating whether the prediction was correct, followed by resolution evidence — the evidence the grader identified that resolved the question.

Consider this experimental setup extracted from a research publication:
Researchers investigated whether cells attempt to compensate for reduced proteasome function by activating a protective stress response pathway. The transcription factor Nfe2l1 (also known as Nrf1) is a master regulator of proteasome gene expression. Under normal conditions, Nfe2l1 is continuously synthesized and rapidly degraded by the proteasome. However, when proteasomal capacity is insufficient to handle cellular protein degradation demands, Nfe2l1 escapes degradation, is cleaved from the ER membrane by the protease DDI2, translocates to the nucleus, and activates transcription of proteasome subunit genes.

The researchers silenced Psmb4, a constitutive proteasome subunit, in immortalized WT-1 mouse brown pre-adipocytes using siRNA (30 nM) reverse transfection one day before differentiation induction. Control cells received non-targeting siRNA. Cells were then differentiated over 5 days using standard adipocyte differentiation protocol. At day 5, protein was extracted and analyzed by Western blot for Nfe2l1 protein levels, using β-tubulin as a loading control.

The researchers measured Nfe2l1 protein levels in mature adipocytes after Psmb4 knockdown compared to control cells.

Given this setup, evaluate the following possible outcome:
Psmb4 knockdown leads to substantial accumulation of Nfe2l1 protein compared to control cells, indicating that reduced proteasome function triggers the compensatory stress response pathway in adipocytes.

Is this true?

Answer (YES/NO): YES